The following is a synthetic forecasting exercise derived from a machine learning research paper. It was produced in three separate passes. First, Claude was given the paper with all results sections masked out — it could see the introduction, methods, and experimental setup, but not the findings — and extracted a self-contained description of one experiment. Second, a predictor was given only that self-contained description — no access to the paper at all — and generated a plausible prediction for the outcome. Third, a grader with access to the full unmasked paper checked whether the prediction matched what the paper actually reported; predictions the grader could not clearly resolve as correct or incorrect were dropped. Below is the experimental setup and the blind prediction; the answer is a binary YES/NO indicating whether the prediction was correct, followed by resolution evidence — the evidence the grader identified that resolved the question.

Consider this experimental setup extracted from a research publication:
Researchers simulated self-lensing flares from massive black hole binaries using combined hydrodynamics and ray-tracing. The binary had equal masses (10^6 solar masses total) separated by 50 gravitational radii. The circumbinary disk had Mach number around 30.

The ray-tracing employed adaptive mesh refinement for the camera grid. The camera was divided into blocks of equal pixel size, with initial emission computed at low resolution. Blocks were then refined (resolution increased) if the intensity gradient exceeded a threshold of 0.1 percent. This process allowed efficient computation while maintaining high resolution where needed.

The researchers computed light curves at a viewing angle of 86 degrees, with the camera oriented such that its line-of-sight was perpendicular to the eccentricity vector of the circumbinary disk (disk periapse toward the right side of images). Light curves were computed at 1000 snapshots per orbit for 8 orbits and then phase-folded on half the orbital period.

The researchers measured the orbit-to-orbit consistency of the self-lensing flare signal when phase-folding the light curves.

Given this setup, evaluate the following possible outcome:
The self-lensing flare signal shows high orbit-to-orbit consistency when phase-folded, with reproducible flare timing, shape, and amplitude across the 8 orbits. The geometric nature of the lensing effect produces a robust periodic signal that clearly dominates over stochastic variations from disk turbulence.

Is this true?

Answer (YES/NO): NO